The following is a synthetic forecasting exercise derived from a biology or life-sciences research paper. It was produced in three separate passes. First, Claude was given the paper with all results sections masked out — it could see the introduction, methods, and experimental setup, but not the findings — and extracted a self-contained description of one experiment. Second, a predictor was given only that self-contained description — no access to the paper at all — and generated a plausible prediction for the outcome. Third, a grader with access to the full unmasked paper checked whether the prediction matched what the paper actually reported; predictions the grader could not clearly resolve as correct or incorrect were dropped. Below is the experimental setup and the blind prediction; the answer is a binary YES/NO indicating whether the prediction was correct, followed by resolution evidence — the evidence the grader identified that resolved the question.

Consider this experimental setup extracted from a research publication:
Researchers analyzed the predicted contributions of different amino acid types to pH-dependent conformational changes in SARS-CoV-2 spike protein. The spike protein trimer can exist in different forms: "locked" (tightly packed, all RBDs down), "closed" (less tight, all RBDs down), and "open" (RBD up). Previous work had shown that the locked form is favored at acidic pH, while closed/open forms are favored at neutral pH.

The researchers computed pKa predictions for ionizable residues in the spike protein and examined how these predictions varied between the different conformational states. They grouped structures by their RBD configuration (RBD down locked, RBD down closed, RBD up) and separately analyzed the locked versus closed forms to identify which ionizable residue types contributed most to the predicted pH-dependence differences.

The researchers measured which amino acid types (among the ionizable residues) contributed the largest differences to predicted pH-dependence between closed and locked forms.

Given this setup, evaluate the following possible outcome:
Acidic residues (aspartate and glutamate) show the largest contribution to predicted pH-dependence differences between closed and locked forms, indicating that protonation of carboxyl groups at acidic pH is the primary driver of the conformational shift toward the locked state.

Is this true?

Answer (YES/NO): YES